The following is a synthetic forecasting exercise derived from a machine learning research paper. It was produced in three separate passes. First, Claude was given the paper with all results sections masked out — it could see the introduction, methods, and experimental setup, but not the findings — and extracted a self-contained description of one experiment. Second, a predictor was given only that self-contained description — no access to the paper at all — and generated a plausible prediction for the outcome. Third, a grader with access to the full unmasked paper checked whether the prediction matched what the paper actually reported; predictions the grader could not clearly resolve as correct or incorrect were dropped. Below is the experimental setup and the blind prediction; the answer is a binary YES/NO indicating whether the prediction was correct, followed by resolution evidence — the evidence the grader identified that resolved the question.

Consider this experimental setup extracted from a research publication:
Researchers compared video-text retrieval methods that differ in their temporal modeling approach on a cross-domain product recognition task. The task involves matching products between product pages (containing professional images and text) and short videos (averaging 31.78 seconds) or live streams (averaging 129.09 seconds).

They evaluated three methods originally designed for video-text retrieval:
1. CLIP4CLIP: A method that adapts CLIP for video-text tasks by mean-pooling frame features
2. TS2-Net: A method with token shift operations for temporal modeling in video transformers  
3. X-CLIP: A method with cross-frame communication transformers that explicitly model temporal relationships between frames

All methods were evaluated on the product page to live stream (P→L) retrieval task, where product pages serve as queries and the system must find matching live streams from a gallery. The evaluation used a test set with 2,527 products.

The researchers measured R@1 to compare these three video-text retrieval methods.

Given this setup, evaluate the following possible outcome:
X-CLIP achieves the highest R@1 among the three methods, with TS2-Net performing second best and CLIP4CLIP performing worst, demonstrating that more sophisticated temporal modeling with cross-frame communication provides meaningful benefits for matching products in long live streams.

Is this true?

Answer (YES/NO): NO